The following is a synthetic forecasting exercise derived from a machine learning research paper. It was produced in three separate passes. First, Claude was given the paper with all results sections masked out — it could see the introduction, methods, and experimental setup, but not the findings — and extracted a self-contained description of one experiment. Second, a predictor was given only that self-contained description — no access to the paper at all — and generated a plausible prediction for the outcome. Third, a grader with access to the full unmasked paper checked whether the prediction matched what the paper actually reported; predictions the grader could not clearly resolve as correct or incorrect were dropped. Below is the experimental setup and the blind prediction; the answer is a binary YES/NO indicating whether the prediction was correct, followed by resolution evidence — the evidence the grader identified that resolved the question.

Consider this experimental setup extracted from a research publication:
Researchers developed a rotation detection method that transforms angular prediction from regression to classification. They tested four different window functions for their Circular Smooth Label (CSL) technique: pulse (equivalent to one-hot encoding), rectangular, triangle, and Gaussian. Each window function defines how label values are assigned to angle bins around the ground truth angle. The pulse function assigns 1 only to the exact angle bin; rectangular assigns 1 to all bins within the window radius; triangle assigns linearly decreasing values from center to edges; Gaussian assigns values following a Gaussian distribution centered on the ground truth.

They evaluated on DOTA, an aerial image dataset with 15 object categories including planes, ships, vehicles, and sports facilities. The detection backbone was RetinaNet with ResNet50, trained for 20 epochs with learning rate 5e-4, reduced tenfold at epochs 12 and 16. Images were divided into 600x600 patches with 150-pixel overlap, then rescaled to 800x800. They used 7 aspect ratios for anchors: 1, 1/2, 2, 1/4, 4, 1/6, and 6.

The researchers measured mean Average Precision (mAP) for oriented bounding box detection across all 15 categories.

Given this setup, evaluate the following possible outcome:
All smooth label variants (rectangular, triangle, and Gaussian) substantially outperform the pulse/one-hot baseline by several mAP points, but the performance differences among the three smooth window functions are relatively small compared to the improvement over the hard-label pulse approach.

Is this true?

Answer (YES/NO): YES